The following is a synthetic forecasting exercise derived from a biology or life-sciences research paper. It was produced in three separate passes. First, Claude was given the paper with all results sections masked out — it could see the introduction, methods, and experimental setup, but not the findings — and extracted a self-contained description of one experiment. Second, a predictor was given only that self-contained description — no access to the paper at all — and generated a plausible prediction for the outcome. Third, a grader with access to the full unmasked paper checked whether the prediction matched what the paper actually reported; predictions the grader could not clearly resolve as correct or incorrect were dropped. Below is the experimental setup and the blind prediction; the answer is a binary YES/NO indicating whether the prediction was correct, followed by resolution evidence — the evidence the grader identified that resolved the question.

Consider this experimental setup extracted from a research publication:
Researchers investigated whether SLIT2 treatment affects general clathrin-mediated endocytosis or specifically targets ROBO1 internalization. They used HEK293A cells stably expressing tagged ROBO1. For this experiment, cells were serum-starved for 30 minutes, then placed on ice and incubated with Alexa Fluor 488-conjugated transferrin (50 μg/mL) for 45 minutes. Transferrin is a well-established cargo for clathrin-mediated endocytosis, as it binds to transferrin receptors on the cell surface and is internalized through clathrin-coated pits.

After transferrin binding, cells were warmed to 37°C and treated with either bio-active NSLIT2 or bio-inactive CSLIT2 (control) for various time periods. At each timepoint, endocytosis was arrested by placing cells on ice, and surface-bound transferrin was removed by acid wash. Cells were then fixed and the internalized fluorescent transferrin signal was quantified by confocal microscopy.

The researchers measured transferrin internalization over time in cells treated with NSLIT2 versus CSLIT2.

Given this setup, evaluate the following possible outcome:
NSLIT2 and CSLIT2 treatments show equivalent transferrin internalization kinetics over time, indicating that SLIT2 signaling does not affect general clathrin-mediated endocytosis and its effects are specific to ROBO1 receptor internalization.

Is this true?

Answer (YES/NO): YES